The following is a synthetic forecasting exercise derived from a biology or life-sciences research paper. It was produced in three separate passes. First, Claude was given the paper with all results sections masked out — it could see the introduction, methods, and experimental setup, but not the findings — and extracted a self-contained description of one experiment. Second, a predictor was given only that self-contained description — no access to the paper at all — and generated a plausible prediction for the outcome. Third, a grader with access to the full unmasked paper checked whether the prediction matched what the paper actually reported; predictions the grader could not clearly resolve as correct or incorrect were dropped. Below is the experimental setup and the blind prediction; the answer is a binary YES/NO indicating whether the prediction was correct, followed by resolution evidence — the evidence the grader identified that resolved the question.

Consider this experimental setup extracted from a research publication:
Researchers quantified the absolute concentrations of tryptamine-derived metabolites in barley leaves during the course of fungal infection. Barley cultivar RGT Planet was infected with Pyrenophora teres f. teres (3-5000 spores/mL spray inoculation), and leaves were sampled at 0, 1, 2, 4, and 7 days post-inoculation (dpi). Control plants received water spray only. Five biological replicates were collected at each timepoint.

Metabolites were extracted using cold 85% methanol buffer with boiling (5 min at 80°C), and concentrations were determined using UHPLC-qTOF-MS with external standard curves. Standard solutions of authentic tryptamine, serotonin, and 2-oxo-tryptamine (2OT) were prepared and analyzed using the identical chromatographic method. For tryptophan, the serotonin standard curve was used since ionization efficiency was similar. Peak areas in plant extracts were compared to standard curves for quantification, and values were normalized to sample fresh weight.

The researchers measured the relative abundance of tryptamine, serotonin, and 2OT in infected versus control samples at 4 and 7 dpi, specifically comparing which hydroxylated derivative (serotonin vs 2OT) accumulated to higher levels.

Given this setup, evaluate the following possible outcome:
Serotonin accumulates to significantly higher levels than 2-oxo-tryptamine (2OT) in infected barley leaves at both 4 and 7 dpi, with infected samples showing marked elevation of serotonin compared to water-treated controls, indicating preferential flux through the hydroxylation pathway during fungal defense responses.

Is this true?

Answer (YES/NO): NO